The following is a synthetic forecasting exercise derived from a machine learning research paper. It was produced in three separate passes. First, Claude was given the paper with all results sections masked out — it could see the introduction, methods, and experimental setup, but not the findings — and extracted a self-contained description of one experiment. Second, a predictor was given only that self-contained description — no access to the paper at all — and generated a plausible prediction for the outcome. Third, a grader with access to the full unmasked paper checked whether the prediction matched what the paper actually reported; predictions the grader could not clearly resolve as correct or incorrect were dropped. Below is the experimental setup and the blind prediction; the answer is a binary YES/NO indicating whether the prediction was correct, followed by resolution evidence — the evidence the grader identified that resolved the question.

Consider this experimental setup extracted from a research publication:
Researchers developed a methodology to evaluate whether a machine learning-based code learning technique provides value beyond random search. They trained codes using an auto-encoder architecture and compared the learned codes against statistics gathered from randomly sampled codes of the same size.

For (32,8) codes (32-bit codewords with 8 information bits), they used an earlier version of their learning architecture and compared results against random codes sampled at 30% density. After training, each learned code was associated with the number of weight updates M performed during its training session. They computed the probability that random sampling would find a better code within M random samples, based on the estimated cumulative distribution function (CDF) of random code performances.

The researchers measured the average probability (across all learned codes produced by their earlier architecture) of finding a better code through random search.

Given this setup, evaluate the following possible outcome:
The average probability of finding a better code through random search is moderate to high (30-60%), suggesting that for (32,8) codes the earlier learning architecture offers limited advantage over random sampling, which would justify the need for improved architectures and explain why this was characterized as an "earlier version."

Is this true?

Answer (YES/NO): YES